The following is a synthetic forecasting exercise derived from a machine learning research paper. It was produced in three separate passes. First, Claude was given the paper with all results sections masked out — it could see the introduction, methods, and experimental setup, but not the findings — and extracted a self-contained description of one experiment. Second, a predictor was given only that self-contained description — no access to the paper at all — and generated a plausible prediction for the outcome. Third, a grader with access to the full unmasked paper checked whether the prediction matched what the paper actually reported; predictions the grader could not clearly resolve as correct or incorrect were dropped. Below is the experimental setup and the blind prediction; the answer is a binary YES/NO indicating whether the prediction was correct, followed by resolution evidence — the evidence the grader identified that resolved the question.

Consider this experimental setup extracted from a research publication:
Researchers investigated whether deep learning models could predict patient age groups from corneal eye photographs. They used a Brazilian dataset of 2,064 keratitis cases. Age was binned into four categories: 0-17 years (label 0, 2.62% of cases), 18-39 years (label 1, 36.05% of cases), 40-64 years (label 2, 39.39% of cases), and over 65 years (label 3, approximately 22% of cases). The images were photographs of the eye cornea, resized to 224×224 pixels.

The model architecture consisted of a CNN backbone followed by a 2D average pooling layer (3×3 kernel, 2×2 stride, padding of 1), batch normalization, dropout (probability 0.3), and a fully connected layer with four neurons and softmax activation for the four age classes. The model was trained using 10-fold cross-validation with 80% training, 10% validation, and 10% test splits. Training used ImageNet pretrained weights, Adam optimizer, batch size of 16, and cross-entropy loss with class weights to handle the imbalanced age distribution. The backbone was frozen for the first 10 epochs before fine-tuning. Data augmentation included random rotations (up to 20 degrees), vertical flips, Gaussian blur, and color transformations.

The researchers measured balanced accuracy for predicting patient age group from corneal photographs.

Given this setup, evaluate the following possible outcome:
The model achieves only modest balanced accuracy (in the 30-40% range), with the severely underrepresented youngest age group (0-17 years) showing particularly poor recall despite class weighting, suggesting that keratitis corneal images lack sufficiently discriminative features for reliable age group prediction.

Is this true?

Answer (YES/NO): NO